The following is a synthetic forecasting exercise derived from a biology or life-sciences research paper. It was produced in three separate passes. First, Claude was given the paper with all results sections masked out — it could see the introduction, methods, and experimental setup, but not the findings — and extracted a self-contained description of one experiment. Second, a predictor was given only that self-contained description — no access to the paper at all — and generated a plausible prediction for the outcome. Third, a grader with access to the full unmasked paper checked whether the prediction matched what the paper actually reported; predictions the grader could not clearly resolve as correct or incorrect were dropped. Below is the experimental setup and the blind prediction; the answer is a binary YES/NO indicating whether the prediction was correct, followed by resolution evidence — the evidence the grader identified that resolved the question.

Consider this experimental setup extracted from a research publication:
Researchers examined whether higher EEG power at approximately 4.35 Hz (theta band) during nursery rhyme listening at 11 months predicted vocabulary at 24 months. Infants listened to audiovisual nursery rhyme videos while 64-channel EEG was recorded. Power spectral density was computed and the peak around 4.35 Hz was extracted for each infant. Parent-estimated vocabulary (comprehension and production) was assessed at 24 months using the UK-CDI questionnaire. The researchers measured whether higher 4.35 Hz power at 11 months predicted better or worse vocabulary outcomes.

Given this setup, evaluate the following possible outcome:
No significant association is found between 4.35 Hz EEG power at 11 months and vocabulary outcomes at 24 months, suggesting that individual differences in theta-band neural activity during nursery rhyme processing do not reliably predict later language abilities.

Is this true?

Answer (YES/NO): NO